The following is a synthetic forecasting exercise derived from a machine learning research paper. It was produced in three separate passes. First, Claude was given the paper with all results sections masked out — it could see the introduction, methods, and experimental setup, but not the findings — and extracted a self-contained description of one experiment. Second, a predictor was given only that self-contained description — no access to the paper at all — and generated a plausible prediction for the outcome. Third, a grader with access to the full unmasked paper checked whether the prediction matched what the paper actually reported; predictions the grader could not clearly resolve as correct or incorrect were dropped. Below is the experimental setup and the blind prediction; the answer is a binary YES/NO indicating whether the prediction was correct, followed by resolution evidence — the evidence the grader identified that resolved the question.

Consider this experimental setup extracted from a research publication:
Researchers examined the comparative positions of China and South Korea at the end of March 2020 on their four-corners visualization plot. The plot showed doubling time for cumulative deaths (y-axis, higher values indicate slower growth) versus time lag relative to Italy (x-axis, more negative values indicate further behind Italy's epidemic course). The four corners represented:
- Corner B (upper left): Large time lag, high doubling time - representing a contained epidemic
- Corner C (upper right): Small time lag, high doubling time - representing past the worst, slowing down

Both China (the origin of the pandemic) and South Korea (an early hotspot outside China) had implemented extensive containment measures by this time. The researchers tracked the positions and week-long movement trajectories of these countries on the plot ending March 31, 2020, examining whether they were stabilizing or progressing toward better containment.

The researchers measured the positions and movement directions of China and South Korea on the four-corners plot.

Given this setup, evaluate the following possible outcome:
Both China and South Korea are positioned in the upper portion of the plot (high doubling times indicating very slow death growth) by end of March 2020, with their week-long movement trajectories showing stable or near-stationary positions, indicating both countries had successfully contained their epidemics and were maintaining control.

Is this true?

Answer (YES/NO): NO